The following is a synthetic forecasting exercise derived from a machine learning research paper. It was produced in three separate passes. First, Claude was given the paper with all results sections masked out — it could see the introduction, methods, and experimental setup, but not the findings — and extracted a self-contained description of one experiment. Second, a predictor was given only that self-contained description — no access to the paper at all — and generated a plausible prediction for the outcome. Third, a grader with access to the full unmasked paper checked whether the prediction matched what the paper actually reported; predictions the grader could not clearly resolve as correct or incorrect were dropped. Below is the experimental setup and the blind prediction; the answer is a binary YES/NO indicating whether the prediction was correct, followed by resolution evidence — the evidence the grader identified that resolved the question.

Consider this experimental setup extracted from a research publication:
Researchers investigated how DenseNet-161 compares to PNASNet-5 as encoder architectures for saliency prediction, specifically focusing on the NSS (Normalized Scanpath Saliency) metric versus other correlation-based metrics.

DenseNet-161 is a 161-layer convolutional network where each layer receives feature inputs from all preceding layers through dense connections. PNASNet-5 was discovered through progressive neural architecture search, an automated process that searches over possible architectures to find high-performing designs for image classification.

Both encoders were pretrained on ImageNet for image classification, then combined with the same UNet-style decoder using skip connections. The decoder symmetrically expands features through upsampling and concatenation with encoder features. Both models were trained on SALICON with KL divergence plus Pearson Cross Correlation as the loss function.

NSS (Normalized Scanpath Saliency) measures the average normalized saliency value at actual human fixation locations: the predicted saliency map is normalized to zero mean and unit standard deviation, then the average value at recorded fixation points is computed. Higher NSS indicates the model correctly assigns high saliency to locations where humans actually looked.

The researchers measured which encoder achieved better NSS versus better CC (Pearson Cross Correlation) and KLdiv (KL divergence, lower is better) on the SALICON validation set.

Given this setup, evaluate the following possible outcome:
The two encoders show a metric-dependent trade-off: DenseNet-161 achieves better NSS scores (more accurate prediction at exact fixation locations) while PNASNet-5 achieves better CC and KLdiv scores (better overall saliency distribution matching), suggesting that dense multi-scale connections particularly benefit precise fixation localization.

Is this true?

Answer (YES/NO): YES